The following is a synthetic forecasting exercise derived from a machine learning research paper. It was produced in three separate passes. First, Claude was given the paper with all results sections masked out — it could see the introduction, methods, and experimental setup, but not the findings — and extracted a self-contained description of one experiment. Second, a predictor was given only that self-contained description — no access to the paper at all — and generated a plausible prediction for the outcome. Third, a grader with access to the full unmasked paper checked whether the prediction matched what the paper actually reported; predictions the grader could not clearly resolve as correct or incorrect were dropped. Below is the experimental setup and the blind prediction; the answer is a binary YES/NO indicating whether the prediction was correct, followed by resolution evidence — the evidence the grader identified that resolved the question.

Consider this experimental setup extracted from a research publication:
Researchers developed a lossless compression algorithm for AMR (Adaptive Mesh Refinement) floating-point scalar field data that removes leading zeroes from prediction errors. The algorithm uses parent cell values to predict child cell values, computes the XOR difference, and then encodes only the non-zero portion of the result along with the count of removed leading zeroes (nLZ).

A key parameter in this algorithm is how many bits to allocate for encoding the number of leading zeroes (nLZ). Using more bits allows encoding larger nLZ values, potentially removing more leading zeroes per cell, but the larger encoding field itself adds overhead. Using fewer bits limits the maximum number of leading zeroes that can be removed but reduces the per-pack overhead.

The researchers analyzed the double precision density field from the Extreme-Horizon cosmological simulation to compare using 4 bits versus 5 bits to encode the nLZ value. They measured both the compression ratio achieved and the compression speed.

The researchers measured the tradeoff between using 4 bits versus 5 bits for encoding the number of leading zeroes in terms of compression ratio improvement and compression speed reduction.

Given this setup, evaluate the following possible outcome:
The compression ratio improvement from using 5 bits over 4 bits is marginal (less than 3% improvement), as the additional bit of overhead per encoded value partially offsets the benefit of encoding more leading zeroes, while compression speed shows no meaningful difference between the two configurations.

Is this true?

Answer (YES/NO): NO